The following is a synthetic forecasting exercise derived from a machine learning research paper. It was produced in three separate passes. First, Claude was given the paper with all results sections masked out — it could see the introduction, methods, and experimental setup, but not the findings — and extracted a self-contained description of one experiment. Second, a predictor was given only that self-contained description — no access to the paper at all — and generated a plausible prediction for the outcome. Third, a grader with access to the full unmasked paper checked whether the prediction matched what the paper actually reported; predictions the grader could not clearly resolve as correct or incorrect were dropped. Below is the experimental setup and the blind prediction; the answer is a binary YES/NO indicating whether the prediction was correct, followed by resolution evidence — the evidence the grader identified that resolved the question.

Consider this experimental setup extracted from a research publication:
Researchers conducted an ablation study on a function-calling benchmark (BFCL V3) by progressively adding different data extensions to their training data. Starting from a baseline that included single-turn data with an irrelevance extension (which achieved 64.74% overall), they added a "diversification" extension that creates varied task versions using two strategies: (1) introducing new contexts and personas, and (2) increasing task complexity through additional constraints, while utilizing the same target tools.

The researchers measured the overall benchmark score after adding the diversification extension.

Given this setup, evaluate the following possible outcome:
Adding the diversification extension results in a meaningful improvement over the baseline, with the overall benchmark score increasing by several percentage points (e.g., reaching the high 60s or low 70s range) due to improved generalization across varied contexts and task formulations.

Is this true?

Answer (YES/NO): NO